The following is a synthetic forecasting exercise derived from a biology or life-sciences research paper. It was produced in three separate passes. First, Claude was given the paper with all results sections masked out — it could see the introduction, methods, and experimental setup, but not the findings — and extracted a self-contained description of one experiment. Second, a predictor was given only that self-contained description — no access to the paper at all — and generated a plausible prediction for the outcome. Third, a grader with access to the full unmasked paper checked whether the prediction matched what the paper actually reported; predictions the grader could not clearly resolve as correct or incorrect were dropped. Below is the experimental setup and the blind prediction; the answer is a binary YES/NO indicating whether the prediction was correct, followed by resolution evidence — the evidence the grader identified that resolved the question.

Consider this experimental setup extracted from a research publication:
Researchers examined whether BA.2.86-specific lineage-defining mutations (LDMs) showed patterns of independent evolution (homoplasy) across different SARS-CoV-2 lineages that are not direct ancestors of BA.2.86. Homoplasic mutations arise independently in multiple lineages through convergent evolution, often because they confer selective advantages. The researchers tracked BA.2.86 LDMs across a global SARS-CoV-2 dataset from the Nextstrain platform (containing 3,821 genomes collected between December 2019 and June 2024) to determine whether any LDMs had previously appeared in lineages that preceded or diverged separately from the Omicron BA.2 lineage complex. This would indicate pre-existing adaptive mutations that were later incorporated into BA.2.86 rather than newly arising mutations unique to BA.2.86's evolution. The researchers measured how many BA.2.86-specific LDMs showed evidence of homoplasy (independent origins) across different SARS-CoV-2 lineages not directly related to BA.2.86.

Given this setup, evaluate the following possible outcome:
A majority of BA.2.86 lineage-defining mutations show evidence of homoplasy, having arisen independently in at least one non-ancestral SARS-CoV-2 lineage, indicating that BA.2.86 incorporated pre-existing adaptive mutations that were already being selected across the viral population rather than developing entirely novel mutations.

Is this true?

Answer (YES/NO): NO